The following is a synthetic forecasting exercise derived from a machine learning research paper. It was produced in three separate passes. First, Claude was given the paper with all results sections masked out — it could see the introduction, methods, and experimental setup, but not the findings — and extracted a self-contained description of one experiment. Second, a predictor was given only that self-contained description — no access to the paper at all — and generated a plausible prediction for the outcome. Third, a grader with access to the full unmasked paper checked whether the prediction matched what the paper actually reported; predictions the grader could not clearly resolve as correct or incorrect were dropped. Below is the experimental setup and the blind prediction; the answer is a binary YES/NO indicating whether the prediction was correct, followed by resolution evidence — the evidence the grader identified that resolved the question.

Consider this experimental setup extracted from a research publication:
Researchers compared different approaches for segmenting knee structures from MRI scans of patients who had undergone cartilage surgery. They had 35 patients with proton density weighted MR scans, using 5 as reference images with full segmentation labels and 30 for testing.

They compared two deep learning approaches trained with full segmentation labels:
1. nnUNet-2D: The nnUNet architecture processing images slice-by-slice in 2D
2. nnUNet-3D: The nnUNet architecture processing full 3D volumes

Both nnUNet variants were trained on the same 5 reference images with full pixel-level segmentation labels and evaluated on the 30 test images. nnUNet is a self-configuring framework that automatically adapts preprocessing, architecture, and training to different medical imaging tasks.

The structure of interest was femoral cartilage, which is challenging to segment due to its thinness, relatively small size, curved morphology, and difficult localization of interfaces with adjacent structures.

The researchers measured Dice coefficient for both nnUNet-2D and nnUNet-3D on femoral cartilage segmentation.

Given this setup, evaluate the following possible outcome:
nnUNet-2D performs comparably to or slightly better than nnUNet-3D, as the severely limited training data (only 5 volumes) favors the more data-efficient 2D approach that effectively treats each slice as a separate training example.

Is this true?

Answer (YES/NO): NO